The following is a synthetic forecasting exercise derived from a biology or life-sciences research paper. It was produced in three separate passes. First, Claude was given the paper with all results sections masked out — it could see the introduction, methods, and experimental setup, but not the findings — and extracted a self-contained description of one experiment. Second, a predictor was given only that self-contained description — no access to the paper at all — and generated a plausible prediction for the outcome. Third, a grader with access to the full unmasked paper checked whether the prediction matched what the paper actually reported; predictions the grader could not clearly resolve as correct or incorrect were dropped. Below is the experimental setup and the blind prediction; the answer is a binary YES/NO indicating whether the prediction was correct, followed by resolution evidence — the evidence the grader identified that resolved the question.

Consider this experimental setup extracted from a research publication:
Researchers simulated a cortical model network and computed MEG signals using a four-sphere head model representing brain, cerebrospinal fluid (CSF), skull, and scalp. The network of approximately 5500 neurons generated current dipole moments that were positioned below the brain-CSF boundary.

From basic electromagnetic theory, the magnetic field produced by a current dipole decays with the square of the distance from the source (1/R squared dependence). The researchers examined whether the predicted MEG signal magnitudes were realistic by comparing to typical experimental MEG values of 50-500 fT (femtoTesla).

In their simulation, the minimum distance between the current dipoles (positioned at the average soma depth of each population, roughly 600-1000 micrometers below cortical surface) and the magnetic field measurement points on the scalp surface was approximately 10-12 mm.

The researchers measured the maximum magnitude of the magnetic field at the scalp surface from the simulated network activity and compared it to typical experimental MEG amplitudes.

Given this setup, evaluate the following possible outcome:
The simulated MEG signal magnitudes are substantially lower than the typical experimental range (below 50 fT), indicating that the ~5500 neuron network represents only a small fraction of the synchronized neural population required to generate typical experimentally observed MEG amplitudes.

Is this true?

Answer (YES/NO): NO